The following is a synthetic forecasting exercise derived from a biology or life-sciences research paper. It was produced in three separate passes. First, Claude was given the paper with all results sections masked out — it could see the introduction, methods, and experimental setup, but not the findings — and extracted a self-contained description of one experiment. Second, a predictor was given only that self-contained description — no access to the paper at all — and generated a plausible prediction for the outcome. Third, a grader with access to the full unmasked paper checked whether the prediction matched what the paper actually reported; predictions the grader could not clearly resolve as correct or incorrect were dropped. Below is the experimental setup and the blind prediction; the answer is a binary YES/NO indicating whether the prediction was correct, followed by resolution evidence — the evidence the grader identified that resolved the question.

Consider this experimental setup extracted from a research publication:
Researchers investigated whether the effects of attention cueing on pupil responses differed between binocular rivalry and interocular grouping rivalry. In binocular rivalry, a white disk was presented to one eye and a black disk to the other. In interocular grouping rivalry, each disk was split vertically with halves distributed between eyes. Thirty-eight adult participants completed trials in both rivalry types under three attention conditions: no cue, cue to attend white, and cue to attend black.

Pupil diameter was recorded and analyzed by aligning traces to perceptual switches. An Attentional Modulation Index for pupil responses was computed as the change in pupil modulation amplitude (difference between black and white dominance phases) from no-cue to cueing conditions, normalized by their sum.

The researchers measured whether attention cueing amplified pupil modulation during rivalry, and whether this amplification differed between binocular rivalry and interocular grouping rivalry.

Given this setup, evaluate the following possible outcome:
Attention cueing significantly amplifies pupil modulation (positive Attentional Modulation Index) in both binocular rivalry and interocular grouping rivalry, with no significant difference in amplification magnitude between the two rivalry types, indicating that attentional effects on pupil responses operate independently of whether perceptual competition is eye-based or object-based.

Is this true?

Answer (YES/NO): NO